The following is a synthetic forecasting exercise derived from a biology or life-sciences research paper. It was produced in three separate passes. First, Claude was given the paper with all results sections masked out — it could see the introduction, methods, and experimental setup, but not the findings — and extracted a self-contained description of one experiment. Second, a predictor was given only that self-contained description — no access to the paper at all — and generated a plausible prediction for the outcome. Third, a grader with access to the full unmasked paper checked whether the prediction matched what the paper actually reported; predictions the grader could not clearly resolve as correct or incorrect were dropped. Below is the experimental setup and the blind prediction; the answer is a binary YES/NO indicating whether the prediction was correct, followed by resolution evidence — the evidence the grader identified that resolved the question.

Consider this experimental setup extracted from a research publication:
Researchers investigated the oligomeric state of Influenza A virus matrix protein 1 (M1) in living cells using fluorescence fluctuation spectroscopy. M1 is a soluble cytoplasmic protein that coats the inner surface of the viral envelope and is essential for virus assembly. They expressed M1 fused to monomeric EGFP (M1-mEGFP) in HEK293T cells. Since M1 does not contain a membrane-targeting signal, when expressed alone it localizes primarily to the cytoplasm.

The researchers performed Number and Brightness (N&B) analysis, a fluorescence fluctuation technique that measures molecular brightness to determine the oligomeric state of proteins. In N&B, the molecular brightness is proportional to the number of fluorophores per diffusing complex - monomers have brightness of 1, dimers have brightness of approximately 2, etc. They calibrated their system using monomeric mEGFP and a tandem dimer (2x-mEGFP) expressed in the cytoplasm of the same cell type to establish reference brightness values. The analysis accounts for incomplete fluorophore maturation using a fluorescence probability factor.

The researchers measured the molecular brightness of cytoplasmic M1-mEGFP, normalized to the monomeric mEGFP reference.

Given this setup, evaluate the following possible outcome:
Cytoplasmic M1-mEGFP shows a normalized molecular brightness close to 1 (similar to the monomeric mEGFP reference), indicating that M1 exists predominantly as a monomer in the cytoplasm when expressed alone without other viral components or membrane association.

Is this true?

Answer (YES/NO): YES